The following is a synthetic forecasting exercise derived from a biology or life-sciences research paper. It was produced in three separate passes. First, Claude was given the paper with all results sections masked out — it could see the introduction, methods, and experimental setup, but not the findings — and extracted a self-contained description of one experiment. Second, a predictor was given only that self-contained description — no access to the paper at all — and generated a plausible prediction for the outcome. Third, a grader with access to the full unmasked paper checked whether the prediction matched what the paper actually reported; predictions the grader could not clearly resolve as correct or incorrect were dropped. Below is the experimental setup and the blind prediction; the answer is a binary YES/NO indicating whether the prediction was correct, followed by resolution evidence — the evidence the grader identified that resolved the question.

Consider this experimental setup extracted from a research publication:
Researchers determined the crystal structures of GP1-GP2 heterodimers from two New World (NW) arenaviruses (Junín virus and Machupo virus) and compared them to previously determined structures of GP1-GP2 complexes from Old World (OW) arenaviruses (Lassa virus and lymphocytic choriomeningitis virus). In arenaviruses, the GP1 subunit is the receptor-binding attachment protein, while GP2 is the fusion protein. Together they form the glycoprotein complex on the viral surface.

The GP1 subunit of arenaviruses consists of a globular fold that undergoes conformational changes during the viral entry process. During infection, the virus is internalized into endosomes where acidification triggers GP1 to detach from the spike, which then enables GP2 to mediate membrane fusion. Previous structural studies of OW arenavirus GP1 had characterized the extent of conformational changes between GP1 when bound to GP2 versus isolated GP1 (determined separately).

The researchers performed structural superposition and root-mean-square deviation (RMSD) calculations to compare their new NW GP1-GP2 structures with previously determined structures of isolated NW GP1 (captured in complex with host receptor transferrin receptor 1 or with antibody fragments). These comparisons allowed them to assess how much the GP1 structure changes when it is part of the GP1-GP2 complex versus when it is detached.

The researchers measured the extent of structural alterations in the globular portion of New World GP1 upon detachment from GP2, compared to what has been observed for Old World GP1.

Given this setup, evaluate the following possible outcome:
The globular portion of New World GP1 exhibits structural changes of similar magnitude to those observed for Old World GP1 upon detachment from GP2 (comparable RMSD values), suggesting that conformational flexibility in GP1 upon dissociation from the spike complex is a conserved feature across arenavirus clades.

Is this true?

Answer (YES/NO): NO